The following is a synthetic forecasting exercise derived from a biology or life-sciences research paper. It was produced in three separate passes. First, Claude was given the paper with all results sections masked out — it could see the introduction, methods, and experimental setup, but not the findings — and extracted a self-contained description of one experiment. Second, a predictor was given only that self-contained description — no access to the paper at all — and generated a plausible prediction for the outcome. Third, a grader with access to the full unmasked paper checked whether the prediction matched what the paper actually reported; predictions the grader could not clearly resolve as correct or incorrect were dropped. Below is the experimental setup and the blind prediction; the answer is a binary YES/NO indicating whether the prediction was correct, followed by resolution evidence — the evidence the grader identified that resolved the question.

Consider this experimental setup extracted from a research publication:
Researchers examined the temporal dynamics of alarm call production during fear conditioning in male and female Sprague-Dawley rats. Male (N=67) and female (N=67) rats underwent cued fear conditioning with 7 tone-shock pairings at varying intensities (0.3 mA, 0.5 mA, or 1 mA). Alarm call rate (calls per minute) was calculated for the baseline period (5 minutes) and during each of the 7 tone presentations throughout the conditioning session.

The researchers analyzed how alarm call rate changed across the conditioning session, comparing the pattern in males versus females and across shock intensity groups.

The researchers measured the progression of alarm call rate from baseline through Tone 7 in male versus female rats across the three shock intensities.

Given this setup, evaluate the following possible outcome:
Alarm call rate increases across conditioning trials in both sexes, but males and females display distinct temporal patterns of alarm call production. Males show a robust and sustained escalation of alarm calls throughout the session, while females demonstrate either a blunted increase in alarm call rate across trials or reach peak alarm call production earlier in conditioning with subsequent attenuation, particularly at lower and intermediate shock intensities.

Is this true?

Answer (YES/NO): NO